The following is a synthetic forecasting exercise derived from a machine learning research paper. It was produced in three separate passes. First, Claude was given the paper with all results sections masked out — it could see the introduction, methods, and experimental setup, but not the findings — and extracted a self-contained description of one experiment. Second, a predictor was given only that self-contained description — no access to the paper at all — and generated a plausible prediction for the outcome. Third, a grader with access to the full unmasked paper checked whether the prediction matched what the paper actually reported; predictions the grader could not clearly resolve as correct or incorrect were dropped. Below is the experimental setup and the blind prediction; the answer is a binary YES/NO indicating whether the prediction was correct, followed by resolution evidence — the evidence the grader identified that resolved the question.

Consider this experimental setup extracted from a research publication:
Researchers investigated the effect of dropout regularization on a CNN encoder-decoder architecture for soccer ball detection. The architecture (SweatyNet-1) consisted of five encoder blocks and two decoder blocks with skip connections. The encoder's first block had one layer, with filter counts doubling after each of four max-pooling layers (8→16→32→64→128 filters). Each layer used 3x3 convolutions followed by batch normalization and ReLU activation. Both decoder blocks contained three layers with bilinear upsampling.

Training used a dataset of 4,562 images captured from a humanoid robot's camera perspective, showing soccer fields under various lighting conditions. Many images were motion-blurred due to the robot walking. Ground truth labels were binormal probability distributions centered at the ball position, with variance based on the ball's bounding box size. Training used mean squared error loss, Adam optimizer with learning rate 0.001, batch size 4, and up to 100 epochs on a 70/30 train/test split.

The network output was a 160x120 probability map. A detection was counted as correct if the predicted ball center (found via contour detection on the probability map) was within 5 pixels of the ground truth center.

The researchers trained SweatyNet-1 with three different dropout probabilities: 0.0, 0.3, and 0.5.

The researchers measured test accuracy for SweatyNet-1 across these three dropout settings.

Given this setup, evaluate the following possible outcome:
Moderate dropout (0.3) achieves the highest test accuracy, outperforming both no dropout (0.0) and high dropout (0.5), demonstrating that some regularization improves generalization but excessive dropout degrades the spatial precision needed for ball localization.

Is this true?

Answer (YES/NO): NO